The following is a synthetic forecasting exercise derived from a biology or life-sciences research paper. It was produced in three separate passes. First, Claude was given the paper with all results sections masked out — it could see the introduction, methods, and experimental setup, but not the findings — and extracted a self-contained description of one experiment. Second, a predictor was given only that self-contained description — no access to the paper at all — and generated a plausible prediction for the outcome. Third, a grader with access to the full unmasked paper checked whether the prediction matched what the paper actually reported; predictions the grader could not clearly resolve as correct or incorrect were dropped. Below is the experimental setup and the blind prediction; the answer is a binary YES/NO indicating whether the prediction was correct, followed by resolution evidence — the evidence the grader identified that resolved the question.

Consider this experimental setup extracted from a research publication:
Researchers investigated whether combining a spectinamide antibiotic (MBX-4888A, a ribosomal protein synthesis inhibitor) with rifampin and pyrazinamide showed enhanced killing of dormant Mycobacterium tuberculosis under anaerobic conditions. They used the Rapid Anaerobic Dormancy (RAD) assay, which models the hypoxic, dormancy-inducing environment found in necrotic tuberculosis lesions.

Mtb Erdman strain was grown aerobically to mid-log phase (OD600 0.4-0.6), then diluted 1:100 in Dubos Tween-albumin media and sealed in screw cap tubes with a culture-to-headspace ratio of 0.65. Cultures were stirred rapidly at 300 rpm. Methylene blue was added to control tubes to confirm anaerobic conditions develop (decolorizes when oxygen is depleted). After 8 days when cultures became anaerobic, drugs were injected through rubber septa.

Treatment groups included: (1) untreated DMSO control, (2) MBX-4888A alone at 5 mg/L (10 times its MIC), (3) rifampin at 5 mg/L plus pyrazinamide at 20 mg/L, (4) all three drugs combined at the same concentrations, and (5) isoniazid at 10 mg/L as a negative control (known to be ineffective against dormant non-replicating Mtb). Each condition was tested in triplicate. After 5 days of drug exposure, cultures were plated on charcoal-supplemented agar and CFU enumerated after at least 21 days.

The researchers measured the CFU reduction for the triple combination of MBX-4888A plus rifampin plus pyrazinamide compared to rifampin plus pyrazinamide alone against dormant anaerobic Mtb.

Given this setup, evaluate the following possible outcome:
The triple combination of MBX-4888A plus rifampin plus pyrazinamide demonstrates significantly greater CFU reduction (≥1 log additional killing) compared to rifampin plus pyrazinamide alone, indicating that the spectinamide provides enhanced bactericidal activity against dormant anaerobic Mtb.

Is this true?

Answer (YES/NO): NO